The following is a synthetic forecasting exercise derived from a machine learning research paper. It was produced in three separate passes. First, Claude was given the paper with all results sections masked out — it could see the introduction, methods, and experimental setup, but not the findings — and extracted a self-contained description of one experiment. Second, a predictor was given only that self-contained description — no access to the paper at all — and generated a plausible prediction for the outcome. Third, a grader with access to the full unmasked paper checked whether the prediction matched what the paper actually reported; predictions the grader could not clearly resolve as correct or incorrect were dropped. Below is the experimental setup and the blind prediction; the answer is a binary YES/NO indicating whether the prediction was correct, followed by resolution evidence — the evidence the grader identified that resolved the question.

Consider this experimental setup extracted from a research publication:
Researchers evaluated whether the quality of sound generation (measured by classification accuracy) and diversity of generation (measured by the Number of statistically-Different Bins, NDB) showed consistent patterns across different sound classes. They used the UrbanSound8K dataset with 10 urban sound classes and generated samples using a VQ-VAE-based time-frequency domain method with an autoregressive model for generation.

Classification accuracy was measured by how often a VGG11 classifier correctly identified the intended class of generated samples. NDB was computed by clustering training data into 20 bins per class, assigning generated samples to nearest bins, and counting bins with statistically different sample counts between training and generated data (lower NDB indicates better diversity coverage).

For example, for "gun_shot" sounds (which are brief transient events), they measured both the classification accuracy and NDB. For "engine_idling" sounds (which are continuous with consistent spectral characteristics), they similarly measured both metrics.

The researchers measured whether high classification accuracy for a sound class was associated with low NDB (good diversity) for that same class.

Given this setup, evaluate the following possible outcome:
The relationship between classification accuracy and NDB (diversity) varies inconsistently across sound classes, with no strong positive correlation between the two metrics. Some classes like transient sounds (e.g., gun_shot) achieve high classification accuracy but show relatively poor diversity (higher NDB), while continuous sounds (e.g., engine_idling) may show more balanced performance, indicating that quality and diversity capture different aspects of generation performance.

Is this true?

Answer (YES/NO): NO